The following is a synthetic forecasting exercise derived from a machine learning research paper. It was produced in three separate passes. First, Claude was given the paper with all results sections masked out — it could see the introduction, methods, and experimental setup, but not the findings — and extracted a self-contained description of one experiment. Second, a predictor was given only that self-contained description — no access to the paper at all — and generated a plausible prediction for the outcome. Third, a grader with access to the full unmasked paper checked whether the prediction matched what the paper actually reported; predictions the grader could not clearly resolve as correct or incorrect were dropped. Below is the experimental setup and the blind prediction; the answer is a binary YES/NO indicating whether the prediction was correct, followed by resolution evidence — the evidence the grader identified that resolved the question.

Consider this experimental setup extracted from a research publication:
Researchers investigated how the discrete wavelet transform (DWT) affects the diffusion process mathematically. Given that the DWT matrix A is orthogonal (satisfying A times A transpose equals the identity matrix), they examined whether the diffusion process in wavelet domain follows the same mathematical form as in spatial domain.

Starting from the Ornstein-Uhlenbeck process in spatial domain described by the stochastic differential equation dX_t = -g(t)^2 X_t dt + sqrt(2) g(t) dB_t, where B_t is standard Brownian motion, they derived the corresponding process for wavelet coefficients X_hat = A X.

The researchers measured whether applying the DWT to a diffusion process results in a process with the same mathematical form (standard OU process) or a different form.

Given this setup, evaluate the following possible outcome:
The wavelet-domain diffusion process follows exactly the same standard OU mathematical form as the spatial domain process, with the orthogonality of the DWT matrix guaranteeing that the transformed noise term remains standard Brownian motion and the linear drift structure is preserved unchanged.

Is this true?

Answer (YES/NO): YES